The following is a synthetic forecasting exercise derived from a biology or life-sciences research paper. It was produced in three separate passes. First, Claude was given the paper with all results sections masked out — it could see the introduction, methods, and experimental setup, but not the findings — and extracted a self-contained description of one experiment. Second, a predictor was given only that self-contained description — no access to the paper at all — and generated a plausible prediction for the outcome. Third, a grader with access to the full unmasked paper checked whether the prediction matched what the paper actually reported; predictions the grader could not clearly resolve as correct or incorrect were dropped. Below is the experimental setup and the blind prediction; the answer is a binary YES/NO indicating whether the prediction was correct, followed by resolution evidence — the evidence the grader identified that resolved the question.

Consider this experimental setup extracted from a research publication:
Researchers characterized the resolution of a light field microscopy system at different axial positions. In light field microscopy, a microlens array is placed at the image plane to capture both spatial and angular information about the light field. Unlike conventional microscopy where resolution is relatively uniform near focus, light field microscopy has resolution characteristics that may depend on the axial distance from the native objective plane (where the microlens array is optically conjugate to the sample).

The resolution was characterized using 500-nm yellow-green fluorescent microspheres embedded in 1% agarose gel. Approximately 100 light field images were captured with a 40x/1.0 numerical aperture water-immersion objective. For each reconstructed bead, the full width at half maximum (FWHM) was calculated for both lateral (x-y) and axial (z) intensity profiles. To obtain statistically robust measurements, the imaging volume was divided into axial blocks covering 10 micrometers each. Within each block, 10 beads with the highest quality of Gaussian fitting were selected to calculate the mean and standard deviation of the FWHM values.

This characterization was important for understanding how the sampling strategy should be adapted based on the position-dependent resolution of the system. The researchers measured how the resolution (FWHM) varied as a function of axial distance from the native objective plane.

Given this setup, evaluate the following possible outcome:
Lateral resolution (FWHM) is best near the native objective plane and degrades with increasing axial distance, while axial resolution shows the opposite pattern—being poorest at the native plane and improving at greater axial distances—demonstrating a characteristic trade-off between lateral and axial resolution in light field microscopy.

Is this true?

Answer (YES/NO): NO